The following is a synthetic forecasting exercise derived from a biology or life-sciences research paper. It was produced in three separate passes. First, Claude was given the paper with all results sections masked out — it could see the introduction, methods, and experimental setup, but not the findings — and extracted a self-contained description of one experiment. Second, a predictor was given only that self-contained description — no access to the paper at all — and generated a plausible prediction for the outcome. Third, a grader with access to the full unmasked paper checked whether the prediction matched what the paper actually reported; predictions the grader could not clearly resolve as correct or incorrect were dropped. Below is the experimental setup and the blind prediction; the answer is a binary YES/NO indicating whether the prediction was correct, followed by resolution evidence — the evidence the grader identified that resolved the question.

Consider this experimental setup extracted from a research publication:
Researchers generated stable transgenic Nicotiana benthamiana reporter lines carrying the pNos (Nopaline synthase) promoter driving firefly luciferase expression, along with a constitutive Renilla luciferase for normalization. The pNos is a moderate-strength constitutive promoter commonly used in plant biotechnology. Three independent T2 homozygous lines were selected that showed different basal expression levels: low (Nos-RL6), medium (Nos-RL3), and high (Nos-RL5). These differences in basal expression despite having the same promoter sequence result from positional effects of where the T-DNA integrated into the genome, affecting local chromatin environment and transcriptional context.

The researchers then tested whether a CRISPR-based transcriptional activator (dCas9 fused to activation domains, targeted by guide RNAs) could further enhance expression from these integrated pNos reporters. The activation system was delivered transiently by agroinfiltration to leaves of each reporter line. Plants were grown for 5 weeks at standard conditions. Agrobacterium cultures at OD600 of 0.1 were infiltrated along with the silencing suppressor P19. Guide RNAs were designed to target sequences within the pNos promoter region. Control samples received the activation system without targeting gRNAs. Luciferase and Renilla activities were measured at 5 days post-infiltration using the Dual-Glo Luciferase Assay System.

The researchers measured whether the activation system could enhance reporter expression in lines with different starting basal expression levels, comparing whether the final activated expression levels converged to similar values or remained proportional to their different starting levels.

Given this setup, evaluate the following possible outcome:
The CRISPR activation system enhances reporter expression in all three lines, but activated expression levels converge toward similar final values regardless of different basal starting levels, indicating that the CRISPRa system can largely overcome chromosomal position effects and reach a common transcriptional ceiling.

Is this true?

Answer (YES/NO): YES